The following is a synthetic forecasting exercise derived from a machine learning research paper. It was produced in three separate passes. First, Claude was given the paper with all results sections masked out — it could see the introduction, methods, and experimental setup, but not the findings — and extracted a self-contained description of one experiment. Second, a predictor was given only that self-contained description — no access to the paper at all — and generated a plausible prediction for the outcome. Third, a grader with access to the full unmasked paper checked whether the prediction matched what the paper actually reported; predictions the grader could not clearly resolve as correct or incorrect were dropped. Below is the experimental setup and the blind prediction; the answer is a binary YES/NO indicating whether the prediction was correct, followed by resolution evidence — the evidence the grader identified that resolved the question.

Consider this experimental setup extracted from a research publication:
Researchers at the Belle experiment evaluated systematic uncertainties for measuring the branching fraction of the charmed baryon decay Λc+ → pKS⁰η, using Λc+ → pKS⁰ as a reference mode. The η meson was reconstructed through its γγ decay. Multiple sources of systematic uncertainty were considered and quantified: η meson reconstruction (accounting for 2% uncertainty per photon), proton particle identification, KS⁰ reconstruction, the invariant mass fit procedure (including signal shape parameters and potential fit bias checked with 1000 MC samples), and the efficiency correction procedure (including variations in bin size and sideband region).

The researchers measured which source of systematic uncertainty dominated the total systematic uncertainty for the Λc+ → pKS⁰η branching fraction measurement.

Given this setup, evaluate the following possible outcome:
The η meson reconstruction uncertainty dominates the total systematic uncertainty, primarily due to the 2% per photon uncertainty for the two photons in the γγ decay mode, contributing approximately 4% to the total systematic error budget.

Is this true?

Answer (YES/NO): YES